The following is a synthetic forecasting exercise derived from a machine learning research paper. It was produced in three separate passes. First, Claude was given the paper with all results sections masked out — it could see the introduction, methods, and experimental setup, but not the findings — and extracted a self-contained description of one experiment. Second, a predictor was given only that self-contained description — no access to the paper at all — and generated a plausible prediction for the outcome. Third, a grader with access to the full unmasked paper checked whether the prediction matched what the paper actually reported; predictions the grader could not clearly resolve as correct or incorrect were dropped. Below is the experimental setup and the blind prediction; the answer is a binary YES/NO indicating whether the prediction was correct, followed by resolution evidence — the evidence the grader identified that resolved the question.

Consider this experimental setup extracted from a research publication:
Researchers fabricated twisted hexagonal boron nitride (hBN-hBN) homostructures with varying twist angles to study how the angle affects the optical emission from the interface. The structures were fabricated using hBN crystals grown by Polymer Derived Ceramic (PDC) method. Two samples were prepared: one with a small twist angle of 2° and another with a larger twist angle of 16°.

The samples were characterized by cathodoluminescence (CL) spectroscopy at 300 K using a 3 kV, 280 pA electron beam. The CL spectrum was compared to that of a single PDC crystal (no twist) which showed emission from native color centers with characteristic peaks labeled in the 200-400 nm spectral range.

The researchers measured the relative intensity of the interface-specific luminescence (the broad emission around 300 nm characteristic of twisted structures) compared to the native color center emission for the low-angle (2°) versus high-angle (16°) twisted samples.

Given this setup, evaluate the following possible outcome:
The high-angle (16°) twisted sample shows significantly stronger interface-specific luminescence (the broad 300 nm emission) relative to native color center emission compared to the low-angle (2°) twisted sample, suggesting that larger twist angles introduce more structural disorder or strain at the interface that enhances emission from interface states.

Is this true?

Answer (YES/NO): YES